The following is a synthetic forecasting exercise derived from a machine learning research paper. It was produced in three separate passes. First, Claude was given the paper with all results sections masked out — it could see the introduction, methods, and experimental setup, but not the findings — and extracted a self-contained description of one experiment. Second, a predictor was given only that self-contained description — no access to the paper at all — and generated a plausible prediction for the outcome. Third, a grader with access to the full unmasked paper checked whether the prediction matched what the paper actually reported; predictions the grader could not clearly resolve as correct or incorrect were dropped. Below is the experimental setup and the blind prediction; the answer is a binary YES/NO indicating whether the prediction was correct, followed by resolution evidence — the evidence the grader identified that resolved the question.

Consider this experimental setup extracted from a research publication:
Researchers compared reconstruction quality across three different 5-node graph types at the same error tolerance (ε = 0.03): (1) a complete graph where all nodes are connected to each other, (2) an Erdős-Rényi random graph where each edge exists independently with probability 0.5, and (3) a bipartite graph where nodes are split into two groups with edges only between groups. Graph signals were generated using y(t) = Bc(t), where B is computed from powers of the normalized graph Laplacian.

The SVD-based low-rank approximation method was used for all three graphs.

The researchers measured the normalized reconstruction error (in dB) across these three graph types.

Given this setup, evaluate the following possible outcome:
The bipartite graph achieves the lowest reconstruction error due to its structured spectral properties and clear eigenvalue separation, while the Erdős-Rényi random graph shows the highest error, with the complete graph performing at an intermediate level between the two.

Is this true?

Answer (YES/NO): YES